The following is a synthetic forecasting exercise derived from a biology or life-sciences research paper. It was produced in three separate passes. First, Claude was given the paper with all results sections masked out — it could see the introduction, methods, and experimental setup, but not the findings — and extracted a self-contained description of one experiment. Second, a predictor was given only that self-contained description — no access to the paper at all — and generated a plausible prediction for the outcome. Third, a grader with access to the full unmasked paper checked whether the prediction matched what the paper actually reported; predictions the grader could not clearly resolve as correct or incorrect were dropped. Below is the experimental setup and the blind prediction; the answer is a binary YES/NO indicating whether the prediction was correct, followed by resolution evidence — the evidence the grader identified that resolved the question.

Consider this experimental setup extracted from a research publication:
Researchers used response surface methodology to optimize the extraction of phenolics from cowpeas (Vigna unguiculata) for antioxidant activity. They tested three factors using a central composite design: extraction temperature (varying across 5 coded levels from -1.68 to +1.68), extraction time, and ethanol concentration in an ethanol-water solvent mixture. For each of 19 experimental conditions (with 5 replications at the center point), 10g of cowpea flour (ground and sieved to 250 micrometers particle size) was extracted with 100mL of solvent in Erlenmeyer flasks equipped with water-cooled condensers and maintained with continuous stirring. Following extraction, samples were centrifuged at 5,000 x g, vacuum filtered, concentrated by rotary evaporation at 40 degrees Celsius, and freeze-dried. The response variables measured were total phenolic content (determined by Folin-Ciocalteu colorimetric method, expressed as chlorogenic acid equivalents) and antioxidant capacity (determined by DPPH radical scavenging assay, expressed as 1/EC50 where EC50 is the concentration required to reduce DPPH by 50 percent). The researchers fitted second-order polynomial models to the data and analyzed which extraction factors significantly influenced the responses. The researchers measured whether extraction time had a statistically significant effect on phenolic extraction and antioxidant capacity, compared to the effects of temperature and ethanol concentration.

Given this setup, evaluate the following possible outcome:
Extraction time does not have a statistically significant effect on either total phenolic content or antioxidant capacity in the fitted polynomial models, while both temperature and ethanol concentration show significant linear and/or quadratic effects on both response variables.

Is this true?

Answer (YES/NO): YES